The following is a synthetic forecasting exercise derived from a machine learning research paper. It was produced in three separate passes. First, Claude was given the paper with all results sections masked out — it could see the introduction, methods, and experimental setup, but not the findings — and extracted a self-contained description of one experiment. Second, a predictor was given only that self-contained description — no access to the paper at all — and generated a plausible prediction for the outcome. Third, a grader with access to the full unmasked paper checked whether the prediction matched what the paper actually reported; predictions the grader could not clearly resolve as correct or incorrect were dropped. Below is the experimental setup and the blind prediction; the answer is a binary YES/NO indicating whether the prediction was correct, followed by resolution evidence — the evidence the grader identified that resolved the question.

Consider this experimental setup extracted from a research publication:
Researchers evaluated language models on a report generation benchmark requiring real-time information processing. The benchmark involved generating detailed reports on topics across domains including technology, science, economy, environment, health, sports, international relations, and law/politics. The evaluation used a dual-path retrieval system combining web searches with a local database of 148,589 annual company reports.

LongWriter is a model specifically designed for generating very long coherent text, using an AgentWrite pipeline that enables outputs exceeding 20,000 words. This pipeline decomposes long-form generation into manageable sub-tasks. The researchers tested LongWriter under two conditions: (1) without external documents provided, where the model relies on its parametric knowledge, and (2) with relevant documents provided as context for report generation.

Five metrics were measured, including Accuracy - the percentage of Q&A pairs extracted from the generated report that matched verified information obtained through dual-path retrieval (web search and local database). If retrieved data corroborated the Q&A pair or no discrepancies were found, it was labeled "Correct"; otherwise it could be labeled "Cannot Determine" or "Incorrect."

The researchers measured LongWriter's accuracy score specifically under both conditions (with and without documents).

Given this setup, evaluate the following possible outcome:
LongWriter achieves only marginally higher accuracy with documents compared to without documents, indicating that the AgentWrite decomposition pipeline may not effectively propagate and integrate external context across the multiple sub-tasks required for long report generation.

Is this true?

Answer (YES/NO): NO